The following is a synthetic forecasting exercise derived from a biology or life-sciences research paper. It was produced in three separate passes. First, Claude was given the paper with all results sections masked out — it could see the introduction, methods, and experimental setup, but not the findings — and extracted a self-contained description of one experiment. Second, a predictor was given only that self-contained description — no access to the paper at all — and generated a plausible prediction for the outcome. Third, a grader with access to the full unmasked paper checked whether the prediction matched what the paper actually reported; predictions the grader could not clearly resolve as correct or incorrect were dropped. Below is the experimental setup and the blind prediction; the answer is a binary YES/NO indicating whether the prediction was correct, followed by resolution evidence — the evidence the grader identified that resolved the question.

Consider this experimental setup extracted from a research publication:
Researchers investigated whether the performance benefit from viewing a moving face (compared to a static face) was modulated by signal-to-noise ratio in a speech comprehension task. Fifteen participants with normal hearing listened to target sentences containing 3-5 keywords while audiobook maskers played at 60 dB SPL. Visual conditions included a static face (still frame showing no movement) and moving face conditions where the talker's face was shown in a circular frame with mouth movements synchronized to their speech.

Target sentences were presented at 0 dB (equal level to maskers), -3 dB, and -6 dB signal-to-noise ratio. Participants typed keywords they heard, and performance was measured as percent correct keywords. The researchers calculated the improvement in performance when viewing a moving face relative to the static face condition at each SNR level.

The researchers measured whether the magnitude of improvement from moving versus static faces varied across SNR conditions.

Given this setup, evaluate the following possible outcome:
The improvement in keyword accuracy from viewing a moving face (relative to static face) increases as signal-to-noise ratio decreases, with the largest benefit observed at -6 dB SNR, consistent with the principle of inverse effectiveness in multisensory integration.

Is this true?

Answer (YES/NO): NO